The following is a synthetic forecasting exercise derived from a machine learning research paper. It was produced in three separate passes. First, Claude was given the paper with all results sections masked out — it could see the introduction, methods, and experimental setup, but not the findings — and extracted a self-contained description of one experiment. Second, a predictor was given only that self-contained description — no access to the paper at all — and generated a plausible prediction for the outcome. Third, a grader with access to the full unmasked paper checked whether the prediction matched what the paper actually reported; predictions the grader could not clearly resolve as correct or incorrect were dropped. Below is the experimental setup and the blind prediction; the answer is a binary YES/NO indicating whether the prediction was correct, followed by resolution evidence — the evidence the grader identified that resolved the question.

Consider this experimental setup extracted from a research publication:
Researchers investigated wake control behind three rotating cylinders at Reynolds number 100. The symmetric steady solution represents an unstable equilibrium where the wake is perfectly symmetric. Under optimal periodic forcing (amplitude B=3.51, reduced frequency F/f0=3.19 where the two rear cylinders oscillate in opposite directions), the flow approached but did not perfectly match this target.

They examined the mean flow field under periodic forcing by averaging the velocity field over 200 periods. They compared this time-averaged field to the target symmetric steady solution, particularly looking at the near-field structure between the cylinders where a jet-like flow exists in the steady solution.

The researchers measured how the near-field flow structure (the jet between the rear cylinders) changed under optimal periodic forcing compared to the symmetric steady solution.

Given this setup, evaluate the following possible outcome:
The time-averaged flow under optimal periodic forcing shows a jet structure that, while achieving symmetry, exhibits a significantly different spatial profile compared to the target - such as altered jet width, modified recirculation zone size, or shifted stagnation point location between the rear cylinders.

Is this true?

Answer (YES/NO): NO